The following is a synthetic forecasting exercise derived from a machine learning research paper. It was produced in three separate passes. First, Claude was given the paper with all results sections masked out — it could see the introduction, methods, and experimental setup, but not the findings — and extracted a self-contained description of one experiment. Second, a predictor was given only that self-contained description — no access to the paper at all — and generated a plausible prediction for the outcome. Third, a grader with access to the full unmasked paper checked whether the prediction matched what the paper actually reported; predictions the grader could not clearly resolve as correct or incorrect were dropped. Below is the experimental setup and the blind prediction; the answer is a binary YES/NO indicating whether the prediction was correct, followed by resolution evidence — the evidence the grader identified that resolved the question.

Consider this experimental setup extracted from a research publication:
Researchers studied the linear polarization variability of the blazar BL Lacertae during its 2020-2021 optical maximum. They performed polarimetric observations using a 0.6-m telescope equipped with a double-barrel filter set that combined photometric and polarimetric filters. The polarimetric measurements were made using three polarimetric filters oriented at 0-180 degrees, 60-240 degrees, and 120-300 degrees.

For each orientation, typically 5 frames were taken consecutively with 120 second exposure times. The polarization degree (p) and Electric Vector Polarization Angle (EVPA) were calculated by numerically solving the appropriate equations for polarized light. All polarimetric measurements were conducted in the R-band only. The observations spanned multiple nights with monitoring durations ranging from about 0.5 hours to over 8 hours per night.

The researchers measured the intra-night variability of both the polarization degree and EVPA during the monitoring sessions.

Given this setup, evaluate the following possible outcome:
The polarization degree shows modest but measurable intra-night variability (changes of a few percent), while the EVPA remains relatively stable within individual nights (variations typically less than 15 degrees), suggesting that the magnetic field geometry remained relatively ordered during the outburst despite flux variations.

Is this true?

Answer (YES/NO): NO